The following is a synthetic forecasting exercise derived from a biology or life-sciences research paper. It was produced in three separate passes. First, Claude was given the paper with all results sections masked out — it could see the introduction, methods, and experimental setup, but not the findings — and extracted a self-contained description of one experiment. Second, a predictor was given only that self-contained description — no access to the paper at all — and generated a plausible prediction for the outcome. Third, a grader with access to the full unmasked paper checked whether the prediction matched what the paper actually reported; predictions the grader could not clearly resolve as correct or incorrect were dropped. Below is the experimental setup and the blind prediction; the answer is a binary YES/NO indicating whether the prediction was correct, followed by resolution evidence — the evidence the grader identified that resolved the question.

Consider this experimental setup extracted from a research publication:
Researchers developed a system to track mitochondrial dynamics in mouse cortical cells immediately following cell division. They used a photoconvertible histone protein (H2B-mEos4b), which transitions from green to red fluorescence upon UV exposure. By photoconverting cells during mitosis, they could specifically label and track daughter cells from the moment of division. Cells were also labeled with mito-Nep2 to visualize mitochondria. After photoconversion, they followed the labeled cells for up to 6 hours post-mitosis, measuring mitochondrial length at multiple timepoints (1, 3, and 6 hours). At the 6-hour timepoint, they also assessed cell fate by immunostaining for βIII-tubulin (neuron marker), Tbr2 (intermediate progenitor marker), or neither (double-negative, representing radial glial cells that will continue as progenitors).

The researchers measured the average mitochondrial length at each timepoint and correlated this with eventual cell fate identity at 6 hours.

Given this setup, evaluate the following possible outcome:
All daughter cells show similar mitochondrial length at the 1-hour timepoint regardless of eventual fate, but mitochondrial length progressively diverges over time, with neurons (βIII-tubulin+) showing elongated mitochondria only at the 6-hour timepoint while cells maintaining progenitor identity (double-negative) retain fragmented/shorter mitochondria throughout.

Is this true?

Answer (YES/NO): NO